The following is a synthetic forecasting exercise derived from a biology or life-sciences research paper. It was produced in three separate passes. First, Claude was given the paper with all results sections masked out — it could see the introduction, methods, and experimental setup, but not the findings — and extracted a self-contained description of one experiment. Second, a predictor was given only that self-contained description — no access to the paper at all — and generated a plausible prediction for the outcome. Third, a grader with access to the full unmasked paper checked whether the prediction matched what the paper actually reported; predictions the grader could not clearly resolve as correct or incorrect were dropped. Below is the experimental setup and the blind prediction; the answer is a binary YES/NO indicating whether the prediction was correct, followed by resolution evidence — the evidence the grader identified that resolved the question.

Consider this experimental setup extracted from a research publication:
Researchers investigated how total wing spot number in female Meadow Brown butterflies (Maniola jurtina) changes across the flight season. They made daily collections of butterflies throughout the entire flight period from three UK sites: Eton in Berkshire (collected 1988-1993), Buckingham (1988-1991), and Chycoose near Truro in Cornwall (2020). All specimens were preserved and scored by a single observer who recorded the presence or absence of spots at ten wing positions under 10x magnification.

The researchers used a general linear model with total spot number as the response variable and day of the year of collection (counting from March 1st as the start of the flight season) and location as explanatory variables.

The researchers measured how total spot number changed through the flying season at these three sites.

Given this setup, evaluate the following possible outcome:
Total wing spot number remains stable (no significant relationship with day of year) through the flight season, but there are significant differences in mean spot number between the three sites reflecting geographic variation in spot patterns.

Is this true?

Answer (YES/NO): NO